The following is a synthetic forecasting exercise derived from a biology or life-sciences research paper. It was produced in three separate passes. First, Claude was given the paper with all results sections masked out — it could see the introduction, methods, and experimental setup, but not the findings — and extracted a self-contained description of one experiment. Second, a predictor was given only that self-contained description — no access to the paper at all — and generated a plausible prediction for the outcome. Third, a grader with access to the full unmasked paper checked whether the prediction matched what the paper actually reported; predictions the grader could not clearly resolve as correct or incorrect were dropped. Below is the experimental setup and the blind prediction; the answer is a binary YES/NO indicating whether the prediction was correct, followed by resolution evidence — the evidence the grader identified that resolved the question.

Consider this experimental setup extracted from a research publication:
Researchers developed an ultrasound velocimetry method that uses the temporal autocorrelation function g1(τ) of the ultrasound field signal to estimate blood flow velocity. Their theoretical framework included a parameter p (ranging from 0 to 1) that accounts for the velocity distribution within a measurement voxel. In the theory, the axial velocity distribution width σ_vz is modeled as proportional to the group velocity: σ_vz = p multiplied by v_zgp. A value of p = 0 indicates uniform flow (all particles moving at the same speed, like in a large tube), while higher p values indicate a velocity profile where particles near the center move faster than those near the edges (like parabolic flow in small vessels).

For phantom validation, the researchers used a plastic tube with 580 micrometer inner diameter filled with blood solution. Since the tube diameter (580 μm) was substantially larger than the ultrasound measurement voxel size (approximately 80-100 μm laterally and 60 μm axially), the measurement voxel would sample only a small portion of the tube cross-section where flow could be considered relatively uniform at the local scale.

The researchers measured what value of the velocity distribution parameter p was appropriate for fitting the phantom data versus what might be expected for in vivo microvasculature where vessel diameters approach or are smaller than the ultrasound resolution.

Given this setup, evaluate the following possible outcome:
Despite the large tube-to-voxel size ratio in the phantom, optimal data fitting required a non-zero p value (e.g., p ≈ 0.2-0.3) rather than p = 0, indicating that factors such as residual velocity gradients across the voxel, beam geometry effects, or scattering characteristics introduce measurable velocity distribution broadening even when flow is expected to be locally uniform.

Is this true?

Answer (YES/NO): NO